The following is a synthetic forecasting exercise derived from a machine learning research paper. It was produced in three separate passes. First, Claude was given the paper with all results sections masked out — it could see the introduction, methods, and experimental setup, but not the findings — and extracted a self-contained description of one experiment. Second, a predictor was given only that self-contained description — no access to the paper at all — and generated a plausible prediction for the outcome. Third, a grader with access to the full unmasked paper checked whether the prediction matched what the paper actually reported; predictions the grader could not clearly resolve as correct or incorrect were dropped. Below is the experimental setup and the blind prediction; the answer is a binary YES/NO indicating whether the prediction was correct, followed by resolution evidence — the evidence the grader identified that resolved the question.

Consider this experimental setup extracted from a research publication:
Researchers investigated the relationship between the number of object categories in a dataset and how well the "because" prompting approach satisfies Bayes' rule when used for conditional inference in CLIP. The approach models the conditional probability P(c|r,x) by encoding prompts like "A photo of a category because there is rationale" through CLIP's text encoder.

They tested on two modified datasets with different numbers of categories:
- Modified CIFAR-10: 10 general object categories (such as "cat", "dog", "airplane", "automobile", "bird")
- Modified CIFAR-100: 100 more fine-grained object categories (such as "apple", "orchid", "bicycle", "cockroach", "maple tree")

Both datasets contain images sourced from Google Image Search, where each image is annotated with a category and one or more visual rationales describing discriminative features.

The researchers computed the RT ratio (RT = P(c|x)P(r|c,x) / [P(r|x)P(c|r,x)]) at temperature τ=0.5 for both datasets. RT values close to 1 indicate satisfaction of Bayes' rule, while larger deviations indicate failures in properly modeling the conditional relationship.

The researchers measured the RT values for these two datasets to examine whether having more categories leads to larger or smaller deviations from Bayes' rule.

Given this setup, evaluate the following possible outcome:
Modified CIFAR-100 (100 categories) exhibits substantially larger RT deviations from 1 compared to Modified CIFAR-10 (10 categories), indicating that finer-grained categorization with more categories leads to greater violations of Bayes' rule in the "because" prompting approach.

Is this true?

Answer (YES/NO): NO